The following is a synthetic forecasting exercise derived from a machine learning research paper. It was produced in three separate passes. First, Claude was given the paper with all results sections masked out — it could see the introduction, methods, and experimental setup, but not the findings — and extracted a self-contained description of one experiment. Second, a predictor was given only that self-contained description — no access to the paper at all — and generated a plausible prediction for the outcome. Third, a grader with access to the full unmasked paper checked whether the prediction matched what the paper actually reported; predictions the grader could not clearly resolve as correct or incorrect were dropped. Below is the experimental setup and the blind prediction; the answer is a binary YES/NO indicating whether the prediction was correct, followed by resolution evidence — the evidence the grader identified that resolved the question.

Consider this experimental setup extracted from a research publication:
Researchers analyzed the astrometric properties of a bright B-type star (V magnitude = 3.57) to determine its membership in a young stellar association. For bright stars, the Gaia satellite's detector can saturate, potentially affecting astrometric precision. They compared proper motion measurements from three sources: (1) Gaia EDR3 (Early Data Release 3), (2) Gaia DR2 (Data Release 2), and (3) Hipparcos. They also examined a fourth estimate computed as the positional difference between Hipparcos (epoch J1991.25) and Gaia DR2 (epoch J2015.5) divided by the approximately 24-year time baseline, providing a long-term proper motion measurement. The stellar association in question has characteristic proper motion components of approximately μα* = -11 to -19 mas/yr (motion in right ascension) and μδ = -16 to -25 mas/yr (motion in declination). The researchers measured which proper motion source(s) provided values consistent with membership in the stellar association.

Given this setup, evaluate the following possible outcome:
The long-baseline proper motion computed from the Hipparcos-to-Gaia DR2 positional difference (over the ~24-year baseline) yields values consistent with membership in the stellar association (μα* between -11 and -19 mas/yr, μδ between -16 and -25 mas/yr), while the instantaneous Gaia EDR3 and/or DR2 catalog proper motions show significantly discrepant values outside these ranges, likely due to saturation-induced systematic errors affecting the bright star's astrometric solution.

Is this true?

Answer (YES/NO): YES